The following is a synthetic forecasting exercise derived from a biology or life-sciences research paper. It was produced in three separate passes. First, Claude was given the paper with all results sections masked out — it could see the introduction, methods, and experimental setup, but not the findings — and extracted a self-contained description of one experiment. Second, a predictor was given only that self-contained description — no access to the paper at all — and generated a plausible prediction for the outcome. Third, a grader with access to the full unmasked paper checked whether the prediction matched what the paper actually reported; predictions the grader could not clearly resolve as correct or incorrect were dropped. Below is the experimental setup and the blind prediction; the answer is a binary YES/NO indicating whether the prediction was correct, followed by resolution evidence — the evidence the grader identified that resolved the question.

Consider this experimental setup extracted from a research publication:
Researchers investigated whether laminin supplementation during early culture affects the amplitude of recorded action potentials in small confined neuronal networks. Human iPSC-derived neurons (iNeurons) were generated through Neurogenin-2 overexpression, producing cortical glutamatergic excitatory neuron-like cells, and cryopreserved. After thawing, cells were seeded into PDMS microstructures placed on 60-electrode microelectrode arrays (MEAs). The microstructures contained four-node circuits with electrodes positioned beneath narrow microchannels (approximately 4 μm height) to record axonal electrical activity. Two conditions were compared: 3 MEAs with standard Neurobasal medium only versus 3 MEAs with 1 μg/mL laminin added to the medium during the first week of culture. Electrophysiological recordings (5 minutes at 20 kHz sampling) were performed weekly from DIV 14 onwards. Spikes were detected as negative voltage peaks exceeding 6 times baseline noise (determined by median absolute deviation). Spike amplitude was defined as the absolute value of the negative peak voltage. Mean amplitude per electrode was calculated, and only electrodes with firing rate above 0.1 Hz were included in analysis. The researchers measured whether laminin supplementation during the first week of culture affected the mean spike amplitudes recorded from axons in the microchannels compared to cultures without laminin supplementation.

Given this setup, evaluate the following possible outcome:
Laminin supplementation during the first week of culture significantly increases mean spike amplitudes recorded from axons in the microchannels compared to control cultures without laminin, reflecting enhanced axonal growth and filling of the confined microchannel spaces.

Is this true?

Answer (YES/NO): NO